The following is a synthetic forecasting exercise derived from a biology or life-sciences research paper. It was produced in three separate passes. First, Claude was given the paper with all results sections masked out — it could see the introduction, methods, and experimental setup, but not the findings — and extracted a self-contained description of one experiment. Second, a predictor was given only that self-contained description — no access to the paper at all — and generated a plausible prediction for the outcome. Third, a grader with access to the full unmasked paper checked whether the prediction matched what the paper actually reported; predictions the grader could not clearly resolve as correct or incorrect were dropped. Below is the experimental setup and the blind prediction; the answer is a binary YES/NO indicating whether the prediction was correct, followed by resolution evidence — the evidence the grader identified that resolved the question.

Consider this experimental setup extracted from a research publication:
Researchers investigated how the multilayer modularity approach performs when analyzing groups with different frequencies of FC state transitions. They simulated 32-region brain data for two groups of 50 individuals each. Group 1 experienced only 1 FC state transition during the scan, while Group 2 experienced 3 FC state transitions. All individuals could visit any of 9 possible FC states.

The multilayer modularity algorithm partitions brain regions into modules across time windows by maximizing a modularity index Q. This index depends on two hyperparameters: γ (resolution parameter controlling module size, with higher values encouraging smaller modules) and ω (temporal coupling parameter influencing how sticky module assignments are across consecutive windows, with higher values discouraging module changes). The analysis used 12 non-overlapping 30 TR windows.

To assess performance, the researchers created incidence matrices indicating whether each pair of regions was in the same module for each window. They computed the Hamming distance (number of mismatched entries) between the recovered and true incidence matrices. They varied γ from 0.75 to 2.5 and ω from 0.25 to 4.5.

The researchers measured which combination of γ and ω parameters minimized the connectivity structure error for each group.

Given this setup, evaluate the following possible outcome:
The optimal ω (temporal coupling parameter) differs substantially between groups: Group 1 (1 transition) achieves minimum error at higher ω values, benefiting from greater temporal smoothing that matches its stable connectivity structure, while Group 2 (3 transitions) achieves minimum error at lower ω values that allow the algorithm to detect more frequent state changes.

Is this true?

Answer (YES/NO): YES